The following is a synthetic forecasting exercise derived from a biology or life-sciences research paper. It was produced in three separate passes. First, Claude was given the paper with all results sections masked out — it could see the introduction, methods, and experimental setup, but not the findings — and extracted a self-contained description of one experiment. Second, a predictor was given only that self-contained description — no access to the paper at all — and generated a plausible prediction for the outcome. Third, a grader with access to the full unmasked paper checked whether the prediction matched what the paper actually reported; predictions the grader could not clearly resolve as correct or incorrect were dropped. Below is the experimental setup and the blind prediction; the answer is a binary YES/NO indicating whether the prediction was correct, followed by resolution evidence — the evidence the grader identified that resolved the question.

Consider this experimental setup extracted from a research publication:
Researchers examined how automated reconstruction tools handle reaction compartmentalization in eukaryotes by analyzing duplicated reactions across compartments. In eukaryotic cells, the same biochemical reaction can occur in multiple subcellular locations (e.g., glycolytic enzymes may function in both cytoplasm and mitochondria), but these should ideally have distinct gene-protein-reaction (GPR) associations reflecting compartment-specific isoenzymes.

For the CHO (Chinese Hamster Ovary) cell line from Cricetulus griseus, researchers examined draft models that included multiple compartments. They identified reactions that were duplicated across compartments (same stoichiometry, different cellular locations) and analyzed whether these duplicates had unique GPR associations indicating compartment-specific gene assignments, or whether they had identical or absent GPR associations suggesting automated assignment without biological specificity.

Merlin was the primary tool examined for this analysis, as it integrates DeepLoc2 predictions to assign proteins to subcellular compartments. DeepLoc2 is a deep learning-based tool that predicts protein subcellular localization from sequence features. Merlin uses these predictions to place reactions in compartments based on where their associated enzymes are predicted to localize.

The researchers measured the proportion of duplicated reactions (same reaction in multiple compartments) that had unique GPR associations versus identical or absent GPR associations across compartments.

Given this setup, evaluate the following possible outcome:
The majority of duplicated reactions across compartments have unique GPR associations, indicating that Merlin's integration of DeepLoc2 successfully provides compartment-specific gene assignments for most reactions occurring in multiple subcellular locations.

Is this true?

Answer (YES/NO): NO